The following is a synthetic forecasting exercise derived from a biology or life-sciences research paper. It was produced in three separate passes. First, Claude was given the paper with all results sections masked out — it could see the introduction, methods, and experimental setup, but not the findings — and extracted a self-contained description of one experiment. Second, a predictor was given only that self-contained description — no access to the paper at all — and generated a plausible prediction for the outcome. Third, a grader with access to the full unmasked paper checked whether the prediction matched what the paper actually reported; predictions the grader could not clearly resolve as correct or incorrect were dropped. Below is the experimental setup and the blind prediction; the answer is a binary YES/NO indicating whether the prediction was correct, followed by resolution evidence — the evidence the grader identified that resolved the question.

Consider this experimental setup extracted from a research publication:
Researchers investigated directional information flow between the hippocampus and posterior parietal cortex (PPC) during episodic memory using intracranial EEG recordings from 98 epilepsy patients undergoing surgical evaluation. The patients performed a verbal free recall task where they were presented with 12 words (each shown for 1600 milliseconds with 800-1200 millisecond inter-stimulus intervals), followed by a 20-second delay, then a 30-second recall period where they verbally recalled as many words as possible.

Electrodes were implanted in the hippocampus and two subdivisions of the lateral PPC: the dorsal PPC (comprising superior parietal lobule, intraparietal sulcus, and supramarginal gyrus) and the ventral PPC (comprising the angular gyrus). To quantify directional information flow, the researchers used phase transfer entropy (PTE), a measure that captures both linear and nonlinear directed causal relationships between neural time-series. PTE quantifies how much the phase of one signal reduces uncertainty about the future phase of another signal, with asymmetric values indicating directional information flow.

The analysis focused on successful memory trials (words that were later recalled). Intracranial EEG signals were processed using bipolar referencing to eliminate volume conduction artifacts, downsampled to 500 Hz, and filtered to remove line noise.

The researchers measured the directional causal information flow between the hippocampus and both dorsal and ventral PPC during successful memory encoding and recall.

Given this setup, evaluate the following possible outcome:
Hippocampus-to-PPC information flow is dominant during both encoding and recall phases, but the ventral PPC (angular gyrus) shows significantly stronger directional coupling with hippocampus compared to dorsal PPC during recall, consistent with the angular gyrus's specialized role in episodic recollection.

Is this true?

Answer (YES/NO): NO